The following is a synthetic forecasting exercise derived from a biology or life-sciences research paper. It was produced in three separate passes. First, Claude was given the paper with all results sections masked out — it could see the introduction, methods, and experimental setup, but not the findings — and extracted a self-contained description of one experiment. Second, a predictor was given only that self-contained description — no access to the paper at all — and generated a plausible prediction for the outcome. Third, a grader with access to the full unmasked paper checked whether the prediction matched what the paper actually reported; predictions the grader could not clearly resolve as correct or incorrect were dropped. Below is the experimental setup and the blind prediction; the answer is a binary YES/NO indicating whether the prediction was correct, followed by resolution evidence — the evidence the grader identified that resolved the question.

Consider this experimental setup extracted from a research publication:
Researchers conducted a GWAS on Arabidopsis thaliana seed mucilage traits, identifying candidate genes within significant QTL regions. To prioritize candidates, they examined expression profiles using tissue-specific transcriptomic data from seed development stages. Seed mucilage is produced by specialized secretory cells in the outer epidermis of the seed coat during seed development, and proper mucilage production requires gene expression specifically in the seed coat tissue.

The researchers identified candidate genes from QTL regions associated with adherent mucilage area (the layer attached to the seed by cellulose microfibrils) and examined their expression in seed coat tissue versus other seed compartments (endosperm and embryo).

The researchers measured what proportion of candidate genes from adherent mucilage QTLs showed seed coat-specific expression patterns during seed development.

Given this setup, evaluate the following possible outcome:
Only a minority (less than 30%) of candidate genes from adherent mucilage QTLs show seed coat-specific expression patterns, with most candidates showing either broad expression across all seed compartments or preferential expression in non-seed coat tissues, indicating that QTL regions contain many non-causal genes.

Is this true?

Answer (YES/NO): NO